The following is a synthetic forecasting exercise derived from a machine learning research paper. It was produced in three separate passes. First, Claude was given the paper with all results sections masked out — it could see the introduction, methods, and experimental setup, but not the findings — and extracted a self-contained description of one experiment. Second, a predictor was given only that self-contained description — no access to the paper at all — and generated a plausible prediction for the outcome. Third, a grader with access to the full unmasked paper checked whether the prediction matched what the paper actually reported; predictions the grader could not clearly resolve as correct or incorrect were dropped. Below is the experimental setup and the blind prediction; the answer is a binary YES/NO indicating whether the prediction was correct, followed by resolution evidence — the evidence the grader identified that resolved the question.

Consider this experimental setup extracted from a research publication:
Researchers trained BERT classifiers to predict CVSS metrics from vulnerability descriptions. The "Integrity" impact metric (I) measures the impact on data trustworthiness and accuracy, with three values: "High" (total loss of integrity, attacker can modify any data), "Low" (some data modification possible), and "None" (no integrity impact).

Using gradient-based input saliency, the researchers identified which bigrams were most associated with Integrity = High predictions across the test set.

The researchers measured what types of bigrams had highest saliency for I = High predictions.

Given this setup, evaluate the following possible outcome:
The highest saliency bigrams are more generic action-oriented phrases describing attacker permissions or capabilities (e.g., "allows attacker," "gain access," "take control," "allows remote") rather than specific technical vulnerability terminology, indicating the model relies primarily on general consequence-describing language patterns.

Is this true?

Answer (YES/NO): NO